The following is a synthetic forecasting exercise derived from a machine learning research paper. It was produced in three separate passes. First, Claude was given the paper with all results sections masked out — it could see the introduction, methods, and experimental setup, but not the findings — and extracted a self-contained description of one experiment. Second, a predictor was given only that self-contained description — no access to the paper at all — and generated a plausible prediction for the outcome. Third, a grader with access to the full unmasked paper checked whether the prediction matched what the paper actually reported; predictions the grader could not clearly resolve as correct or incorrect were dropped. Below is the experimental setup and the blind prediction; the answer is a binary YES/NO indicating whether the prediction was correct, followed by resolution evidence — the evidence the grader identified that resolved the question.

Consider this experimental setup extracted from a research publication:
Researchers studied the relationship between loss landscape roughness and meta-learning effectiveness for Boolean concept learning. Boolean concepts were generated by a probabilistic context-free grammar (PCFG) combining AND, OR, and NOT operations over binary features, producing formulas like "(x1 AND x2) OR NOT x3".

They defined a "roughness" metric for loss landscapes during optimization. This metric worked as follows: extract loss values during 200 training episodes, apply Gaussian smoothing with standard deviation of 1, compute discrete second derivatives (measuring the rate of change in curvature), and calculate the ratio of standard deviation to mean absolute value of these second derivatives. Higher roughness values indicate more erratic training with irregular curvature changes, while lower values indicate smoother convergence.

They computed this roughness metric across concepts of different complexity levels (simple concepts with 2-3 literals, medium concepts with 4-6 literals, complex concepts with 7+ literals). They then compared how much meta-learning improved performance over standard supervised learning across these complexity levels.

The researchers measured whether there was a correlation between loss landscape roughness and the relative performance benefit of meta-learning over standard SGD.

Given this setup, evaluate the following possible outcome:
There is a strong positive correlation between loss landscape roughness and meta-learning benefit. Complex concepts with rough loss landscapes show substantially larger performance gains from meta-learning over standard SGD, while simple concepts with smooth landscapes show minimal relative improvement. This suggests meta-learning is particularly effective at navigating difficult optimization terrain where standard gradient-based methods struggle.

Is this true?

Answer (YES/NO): NO